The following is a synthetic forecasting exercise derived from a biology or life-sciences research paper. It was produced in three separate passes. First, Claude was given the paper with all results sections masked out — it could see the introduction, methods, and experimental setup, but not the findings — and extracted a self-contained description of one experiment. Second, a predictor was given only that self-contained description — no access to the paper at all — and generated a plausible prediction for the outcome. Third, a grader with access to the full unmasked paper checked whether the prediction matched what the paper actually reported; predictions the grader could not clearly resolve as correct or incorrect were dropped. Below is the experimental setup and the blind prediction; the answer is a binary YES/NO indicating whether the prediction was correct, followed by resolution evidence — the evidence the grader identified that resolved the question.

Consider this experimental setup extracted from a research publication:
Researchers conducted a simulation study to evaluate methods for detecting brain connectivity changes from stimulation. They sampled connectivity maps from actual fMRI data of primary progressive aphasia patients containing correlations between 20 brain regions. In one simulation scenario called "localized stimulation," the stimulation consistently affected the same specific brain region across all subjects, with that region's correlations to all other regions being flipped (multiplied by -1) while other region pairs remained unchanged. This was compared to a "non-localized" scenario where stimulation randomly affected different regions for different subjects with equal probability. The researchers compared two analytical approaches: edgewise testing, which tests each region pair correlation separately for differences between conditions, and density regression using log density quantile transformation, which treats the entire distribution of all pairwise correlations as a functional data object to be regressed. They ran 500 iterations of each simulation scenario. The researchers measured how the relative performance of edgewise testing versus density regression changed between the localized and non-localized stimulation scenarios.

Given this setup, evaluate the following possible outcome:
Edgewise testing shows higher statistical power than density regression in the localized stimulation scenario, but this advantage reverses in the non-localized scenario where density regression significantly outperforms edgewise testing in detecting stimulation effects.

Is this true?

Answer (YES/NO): NO